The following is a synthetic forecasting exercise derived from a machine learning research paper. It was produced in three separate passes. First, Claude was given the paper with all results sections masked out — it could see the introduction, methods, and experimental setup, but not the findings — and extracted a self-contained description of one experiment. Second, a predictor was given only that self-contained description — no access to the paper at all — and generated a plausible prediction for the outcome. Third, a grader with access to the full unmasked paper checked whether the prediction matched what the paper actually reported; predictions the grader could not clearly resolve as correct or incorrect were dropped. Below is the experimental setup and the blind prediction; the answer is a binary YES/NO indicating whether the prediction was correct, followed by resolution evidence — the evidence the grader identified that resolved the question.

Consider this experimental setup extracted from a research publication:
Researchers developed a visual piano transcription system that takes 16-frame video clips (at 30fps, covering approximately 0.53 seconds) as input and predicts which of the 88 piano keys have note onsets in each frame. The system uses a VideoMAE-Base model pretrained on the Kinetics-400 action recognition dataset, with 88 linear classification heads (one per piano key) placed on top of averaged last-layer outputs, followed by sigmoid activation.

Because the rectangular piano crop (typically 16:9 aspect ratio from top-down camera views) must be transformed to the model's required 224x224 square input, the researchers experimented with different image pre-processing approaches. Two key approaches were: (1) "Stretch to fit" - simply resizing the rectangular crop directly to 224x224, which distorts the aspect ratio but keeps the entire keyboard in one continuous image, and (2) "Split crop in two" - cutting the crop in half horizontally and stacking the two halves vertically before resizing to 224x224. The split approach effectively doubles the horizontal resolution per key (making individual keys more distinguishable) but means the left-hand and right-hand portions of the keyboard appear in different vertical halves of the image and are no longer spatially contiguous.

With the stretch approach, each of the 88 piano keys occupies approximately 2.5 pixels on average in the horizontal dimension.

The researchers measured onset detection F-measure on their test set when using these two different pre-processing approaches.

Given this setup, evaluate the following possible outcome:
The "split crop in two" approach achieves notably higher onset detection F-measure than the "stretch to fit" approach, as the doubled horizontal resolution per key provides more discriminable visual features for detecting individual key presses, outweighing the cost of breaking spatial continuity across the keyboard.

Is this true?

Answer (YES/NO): YES